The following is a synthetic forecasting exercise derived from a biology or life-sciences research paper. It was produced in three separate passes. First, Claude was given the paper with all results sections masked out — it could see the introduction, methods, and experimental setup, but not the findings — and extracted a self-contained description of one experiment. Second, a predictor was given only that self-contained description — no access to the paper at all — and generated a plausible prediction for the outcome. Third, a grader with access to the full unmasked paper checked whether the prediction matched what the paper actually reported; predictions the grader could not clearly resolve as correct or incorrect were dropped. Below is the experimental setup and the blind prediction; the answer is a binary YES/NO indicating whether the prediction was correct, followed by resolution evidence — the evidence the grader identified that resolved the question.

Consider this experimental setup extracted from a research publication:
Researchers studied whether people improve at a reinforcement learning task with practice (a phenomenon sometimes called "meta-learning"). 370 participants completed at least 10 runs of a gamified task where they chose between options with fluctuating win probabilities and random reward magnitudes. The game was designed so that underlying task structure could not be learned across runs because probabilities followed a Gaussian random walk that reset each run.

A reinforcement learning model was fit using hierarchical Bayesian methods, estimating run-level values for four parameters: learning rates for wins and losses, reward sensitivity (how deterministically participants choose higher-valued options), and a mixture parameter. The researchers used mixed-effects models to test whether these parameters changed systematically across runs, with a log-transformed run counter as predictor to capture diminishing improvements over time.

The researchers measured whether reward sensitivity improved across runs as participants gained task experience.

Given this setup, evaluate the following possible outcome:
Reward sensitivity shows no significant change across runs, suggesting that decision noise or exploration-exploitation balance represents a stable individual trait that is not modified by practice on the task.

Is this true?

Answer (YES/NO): NO